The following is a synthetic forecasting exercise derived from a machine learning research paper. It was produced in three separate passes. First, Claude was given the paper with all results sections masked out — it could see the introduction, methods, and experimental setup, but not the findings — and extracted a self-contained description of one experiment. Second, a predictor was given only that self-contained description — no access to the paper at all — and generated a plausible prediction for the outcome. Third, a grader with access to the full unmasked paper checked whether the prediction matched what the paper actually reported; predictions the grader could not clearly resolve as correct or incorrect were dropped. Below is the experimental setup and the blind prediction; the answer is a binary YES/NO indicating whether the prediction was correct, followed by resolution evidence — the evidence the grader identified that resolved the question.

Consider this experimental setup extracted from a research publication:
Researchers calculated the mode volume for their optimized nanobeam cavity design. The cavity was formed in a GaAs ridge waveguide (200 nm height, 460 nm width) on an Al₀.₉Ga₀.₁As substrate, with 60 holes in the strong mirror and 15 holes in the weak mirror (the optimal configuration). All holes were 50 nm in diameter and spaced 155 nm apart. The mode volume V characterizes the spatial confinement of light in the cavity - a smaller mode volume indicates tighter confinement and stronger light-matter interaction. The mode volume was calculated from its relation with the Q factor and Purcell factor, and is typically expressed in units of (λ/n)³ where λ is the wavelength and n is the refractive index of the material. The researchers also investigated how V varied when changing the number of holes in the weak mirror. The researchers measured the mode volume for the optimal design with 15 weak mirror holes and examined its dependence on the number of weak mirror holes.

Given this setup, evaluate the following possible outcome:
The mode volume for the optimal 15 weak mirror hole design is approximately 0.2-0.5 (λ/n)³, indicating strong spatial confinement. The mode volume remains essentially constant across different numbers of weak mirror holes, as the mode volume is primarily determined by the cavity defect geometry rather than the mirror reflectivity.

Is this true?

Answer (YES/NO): NO